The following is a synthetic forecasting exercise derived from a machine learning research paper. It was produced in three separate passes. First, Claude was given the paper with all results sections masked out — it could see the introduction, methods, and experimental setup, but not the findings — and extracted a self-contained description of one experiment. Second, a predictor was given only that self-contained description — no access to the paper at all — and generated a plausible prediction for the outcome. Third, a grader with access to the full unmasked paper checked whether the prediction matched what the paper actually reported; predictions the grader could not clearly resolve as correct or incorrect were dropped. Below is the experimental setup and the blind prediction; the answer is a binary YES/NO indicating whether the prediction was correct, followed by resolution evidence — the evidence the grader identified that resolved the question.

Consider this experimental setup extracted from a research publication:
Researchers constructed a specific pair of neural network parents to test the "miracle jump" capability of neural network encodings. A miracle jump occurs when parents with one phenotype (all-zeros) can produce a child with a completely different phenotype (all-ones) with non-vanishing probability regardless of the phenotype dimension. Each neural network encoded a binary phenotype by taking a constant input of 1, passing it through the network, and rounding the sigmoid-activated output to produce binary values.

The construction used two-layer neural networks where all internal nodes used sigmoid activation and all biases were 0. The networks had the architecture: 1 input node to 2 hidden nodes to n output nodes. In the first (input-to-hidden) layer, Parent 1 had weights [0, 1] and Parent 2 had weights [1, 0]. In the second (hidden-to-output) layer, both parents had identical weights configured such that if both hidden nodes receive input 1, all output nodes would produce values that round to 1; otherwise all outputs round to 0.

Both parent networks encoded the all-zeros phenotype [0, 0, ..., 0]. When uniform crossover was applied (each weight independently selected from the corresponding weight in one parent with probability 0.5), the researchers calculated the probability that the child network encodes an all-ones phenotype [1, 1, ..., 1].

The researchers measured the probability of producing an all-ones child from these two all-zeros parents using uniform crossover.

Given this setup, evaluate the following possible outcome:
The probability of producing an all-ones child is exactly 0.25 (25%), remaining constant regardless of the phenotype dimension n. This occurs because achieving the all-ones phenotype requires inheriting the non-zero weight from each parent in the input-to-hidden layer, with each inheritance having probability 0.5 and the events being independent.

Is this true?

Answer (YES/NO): YES